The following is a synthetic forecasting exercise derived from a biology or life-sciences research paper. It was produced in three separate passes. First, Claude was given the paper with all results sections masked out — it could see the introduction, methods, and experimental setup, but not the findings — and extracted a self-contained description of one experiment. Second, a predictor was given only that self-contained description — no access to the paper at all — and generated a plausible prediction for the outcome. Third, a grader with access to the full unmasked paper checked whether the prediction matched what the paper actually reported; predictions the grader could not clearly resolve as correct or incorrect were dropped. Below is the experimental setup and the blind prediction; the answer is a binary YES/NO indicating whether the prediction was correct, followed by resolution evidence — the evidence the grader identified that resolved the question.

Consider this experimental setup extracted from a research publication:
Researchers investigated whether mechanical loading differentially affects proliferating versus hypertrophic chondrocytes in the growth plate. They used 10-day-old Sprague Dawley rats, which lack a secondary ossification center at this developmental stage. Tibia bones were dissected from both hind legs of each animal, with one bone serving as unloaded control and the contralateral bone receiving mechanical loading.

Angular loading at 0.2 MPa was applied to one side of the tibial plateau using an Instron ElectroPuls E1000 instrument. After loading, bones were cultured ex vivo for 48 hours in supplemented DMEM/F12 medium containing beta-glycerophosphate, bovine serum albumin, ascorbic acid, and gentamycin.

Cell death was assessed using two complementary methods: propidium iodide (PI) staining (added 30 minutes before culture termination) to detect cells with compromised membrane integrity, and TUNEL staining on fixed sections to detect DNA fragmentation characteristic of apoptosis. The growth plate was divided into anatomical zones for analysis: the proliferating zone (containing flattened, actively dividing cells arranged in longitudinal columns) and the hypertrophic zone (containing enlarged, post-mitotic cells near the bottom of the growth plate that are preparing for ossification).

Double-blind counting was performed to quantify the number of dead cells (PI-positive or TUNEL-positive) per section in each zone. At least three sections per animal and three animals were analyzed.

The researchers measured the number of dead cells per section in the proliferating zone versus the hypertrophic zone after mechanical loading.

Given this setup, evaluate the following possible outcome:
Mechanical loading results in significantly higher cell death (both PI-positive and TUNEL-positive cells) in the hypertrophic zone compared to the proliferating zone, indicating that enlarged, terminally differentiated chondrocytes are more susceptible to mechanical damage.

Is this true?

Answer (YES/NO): YES